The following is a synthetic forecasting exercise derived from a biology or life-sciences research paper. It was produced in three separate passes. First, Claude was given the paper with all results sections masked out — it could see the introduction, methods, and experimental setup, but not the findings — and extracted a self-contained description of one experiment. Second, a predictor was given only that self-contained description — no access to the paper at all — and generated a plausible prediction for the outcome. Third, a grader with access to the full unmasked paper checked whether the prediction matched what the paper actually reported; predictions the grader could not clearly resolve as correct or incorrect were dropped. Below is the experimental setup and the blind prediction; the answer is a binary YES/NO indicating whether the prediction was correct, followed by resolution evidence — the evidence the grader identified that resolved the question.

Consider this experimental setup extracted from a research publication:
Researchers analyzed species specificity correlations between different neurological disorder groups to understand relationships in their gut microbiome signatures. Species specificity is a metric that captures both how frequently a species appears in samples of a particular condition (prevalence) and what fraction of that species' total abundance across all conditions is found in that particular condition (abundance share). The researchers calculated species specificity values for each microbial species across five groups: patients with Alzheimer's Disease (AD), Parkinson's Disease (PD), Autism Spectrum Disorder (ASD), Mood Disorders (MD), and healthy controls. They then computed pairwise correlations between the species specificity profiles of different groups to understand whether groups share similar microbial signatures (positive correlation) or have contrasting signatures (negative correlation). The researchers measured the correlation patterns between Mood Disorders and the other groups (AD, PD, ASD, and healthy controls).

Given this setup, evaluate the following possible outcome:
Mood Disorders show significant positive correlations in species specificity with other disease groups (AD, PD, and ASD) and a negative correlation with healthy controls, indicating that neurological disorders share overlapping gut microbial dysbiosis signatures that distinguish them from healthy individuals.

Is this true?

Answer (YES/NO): NO